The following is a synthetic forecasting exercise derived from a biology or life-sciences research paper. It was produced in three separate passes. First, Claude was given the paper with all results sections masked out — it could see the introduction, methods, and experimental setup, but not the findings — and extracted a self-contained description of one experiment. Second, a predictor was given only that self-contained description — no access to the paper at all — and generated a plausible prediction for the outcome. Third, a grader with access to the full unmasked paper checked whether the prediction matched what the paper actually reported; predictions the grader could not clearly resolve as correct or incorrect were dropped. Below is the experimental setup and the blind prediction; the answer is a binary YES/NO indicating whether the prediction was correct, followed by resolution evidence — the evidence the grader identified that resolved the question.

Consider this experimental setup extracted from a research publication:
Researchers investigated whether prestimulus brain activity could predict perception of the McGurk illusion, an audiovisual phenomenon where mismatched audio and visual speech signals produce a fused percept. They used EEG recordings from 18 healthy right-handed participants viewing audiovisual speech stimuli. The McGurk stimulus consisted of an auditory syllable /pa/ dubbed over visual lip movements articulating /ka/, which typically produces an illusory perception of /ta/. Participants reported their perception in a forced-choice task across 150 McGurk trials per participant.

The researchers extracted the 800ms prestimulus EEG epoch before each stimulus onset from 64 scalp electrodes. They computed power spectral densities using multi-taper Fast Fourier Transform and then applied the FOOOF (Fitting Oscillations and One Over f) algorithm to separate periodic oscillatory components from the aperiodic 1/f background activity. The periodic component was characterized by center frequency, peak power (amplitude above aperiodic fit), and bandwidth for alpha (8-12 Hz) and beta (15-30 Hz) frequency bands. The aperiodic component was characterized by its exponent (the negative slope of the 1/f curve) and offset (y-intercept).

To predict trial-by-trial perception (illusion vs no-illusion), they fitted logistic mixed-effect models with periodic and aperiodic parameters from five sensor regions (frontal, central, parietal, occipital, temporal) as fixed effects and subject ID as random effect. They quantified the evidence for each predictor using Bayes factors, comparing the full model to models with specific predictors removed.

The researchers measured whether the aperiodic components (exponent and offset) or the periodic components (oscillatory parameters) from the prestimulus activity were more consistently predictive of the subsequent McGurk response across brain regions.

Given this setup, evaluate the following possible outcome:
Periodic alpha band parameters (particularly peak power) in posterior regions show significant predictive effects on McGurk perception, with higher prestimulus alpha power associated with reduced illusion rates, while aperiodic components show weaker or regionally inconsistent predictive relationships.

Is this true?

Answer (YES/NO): NO